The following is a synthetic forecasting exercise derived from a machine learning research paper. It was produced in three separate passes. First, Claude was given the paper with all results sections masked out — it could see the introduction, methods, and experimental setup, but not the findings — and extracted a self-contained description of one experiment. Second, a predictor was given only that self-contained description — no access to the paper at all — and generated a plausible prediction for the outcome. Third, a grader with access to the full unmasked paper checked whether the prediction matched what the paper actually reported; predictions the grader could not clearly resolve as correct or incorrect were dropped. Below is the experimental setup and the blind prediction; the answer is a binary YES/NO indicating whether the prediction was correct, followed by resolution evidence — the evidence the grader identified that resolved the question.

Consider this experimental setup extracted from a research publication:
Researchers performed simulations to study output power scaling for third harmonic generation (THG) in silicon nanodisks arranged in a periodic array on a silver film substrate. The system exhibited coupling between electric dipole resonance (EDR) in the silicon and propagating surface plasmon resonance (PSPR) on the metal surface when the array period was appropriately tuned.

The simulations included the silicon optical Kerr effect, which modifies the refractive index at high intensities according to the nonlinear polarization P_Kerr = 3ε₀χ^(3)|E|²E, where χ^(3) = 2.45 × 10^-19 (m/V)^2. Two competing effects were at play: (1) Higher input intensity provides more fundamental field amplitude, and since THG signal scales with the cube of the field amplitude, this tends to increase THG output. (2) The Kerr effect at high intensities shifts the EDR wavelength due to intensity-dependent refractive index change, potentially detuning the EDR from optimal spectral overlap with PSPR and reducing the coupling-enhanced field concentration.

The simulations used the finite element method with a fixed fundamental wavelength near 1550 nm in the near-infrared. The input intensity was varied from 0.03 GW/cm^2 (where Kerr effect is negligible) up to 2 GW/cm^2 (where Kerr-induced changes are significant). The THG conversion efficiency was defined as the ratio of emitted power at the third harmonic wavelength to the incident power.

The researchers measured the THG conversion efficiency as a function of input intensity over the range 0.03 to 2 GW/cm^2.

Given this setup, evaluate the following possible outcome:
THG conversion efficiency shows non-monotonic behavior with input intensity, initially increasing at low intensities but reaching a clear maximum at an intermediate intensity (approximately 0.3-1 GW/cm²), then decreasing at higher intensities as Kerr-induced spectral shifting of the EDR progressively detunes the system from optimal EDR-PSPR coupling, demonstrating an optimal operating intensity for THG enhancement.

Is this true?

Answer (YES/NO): NO